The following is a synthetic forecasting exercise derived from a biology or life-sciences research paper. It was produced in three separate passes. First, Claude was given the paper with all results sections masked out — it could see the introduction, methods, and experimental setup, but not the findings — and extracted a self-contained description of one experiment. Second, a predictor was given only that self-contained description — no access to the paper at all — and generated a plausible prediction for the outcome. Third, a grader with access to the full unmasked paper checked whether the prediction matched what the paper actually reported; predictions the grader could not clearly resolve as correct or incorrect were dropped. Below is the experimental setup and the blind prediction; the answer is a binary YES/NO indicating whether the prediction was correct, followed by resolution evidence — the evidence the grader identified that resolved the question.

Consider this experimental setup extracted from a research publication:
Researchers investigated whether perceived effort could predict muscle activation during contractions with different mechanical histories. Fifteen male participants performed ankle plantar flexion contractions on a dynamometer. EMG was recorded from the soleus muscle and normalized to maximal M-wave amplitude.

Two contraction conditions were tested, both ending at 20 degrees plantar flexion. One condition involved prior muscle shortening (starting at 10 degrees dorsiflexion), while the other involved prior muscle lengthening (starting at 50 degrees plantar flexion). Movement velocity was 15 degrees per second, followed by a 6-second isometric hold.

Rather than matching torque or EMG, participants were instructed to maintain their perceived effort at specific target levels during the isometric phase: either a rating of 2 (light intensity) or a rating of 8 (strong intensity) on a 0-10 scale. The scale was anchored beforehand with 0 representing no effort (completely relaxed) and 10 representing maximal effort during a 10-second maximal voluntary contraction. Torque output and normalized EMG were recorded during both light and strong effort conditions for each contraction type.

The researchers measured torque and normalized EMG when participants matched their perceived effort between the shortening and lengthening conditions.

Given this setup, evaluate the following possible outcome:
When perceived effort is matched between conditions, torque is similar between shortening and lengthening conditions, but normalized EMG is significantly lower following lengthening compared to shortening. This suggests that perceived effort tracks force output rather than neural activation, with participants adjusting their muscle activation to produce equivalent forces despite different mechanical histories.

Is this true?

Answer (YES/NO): NO